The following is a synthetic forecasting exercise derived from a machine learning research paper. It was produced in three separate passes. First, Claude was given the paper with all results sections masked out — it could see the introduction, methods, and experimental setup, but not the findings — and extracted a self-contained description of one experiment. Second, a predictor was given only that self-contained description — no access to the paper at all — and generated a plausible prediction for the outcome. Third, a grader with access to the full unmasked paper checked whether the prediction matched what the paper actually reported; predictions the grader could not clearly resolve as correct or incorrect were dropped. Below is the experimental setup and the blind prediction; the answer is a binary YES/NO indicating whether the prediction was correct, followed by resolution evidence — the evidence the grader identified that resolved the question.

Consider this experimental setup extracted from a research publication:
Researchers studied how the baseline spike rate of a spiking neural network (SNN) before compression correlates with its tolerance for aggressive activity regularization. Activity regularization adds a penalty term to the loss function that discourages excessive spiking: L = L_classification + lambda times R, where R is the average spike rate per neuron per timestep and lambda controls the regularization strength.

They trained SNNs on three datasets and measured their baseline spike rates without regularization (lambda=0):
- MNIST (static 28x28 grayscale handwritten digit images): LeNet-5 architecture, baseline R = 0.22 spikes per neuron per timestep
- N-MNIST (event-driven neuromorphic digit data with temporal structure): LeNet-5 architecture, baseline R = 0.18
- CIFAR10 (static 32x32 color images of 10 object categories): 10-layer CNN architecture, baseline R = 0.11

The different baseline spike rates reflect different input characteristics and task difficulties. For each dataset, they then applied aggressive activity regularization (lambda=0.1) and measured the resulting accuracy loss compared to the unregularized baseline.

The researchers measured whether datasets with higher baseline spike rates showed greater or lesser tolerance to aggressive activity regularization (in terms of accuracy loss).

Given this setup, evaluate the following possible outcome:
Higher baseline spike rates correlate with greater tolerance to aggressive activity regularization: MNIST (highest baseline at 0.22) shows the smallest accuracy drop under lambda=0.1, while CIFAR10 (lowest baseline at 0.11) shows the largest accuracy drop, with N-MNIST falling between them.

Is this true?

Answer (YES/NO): YES